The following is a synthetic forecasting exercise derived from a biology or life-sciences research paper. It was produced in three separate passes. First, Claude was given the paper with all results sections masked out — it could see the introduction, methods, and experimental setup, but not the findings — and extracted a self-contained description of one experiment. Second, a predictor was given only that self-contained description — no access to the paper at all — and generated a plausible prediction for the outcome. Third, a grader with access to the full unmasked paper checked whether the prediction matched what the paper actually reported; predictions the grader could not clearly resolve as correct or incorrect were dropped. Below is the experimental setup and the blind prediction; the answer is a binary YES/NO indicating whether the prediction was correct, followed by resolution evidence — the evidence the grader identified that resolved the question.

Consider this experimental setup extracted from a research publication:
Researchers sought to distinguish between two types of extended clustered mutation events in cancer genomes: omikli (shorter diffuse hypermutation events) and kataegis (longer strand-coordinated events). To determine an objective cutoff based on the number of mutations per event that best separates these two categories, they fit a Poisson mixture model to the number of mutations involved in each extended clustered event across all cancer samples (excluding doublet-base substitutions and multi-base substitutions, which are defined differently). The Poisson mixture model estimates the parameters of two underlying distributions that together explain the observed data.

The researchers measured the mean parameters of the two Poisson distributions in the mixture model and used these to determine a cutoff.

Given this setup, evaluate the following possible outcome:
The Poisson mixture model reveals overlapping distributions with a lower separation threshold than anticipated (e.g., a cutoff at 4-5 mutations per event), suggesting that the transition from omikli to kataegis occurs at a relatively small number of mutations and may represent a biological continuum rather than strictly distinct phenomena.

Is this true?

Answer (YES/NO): YES